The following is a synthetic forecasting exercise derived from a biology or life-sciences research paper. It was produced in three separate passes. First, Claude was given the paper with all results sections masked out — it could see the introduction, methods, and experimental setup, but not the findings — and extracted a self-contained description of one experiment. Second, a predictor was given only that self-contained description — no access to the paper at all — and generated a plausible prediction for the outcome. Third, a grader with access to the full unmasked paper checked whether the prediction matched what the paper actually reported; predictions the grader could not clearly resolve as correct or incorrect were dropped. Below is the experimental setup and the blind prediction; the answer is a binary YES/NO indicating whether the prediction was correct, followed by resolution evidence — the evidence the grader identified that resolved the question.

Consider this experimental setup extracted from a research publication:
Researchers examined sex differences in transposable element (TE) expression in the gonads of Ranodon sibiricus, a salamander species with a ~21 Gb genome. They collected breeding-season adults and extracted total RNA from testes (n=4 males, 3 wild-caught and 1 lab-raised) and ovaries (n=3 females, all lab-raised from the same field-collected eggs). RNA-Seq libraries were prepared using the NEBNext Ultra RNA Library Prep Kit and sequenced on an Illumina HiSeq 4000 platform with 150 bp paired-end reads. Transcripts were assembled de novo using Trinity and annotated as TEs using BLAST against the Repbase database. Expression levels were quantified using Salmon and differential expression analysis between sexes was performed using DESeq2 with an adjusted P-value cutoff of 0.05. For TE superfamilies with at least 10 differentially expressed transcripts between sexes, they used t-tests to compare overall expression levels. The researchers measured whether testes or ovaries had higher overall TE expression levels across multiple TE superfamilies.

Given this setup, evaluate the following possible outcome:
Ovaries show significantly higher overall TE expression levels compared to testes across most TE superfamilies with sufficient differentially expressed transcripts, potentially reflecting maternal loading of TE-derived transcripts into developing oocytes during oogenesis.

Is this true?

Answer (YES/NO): NO